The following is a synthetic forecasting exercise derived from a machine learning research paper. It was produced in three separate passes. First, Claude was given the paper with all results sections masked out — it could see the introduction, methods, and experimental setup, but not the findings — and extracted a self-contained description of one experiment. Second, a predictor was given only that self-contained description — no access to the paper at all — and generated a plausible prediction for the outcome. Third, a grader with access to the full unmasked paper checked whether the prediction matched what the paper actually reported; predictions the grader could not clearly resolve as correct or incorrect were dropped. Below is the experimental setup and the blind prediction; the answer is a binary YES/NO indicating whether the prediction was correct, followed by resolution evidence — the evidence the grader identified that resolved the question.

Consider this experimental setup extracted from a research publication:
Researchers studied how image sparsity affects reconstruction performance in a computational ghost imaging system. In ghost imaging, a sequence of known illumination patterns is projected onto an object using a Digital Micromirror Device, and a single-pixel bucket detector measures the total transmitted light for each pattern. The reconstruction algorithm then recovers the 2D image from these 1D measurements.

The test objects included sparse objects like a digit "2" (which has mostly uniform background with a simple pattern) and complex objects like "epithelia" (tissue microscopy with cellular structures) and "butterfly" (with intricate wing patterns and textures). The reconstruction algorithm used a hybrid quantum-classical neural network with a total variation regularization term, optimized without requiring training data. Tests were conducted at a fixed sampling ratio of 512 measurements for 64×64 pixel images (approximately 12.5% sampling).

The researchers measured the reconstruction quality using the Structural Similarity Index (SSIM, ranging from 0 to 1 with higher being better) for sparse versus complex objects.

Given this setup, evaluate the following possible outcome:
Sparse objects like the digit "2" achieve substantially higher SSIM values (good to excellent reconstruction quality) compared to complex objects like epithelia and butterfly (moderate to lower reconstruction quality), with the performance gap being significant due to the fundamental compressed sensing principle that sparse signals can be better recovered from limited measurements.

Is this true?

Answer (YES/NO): YES